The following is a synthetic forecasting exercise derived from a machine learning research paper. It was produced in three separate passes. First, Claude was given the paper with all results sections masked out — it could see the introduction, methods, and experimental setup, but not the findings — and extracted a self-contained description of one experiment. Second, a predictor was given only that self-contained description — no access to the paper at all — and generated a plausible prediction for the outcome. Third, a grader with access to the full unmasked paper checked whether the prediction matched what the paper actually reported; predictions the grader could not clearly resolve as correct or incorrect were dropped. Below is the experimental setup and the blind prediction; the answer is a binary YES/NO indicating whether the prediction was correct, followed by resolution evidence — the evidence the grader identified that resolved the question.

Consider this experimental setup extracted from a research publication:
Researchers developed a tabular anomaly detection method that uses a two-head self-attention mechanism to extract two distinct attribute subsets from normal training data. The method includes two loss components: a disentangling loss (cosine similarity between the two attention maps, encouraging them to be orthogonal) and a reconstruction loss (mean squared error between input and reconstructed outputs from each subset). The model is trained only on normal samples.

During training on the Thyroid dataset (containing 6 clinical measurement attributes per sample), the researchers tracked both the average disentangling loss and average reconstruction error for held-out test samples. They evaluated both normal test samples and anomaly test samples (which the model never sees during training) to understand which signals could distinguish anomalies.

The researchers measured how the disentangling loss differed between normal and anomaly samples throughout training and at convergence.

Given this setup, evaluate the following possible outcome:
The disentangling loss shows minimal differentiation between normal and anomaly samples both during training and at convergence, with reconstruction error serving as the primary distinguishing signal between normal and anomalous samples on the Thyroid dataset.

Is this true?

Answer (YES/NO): YES